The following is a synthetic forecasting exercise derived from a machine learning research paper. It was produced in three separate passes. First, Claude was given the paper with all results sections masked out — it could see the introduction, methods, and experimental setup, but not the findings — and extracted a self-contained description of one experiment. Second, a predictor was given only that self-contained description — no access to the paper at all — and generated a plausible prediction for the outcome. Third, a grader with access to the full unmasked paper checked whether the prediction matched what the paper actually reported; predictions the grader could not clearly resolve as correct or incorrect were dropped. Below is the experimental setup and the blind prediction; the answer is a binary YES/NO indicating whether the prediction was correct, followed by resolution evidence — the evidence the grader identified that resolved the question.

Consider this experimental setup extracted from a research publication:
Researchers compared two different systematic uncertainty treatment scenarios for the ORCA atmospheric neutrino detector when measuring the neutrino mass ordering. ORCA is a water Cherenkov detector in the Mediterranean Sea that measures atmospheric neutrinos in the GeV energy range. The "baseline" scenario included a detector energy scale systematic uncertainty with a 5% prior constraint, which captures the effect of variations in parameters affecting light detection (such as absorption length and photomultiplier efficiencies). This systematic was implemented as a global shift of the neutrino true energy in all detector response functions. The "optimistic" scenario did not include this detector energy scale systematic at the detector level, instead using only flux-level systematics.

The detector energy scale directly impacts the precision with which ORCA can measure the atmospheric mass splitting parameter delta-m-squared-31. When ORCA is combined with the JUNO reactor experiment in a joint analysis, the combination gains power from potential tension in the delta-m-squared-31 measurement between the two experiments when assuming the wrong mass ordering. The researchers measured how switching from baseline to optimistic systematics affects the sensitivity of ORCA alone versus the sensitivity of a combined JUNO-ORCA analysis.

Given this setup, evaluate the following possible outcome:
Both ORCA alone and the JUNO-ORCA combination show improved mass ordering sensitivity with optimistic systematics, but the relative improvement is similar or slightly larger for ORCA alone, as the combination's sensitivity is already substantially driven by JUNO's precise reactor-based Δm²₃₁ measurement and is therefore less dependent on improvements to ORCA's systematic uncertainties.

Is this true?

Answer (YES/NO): NO